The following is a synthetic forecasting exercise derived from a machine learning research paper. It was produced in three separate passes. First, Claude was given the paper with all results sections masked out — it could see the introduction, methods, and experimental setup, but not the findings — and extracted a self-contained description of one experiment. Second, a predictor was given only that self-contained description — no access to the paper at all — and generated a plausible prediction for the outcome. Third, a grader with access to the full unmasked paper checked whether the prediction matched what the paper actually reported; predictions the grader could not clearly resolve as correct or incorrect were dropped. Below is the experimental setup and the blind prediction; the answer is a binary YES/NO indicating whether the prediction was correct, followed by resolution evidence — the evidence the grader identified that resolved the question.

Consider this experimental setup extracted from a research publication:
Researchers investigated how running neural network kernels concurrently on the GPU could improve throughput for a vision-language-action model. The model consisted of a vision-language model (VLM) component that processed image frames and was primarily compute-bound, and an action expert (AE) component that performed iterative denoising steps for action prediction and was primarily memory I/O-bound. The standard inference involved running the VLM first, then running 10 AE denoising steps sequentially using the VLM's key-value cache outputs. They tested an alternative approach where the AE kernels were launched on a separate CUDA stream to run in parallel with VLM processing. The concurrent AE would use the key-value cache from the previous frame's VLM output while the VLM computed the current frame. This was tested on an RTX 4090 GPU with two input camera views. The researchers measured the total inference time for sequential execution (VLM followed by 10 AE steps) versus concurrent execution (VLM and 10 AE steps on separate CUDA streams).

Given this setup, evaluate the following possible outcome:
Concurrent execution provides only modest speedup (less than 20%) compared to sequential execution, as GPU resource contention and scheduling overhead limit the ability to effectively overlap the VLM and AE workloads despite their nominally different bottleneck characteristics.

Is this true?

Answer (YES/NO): NO